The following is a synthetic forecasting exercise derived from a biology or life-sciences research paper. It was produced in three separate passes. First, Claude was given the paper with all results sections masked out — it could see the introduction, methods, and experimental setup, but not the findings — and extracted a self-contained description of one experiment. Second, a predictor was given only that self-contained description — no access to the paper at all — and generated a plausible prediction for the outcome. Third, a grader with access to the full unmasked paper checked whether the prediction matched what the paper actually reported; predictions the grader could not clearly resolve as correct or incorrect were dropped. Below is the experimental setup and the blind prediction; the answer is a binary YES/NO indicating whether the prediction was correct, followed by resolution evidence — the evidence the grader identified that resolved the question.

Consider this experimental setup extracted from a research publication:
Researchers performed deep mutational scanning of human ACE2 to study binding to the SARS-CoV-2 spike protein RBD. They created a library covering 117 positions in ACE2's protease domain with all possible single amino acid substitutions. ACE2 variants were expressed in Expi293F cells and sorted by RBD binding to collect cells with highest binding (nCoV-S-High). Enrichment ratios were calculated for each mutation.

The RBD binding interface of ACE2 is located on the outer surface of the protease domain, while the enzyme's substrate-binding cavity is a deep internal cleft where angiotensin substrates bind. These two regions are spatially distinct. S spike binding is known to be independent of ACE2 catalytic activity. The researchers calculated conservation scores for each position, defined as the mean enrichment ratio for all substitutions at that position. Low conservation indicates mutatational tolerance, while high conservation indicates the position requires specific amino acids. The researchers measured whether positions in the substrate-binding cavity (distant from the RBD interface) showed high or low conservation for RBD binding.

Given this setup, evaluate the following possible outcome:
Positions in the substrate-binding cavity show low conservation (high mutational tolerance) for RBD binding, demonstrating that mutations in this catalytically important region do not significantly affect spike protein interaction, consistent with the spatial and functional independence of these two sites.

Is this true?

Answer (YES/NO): YES